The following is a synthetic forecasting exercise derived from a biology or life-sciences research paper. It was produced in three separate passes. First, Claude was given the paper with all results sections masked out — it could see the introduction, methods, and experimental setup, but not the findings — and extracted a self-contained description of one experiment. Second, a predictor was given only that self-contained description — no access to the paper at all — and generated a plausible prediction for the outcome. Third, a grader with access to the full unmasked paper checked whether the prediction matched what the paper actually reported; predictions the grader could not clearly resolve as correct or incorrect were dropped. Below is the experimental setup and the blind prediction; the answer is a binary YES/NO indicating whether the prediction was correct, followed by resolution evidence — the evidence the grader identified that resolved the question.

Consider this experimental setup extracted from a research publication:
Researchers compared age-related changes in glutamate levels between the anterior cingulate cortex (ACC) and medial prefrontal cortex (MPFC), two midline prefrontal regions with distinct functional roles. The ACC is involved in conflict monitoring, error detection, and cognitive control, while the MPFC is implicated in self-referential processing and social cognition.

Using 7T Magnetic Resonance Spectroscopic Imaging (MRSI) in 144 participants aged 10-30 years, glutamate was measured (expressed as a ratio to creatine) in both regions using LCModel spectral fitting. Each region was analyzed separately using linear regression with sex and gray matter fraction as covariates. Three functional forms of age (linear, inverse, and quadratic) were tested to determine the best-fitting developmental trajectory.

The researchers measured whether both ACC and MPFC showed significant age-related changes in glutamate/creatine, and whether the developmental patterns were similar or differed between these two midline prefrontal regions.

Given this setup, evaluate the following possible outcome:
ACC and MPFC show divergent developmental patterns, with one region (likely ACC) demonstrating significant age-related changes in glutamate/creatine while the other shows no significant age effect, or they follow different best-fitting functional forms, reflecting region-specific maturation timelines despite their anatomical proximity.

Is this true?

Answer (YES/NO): YES